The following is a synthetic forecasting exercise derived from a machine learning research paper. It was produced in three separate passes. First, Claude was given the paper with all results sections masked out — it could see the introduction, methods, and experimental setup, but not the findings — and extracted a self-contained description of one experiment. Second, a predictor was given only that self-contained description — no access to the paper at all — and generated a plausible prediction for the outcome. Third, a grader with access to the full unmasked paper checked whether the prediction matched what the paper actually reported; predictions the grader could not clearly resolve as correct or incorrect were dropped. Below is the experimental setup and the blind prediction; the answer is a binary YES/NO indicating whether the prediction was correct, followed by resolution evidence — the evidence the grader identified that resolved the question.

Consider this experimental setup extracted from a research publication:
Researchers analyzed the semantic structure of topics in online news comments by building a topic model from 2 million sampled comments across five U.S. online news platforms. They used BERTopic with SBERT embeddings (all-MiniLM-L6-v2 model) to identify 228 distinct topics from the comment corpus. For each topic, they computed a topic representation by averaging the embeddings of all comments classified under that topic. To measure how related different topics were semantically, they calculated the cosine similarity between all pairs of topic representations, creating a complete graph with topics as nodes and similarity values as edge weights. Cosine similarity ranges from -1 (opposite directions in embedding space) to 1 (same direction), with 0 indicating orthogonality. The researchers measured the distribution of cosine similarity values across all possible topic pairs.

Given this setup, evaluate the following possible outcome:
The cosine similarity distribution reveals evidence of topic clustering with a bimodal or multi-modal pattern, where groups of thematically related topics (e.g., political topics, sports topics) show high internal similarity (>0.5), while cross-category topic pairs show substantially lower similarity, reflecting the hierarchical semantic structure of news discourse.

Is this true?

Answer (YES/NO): NO